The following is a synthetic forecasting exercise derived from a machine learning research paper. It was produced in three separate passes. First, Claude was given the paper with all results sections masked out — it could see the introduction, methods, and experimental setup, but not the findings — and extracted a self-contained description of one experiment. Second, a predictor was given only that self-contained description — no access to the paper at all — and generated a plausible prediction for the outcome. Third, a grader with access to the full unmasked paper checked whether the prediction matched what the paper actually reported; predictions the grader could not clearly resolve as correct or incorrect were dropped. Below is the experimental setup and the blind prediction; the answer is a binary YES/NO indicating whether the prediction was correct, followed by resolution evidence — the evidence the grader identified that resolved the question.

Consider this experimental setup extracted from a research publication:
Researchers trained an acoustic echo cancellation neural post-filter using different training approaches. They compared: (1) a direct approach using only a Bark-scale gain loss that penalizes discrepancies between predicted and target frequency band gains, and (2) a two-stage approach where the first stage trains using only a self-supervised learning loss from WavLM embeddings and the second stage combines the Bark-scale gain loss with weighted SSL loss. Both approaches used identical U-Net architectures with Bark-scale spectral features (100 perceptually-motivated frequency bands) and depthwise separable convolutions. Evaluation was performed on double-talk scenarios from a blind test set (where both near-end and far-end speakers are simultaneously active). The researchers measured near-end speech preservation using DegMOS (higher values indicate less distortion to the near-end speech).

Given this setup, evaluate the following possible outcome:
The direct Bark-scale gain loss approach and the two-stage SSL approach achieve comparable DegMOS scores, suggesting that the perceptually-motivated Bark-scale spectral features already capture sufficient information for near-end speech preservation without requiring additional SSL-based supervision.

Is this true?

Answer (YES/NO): YES